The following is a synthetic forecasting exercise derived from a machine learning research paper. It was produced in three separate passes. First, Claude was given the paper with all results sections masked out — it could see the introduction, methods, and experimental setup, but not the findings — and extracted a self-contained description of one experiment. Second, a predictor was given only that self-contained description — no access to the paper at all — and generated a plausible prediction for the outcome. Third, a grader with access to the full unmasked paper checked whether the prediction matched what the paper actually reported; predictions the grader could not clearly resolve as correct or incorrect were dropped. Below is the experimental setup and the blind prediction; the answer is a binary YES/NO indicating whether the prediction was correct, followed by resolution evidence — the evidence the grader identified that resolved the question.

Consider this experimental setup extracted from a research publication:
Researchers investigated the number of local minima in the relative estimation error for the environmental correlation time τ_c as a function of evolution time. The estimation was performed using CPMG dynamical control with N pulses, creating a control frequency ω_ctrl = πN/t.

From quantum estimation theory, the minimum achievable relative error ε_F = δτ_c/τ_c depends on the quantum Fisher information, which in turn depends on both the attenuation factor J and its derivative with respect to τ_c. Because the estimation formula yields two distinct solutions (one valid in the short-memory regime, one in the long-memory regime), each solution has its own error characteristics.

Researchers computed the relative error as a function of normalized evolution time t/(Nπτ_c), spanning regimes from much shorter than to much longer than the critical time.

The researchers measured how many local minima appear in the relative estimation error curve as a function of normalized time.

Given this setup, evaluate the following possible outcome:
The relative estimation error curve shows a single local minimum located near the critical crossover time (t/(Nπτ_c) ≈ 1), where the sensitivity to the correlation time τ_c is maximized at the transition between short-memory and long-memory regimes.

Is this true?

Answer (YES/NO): NO